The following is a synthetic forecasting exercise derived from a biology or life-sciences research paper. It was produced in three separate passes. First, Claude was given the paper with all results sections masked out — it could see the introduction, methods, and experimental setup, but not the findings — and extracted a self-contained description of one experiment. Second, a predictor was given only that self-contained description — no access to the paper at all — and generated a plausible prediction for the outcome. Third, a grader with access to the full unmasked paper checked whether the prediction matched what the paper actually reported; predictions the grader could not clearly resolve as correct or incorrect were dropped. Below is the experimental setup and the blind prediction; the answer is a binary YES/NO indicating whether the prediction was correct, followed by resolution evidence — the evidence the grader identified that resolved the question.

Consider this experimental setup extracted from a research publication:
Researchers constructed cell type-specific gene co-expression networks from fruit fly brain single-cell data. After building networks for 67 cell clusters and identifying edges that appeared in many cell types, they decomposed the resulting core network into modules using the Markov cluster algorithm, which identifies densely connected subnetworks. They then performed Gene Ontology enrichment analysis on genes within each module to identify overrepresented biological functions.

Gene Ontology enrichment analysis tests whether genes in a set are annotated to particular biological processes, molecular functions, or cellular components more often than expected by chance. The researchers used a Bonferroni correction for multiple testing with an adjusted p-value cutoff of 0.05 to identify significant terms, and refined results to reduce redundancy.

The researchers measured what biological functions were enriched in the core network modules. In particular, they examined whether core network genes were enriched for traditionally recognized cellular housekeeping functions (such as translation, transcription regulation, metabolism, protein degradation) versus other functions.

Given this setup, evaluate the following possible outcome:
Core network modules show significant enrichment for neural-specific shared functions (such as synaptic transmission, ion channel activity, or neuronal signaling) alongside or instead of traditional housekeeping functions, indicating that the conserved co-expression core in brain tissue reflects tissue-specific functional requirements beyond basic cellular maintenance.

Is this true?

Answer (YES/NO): NO